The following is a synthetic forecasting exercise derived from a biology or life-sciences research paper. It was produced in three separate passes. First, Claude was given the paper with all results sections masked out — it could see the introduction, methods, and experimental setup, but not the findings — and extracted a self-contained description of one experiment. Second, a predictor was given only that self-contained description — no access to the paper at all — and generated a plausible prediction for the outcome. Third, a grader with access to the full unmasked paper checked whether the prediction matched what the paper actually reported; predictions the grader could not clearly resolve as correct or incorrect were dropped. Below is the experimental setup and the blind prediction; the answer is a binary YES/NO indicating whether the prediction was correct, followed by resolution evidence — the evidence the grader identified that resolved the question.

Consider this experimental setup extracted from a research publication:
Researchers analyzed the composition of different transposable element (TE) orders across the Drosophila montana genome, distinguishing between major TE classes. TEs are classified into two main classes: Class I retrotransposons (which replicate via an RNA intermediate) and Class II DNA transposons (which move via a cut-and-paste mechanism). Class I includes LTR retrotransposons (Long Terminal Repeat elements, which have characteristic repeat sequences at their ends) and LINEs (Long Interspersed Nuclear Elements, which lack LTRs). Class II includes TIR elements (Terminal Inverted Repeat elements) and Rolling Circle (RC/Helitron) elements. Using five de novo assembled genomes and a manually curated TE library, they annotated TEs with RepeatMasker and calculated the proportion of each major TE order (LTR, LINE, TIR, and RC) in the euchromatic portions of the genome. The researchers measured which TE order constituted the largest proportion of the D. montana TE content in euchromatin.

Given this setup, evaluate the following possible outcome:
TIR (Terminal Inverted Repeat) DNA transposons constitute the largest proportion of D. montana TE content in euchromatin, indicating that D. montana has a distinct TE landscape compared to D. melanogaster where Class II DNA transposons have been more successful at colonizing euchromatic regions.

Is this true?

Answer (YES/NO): NO